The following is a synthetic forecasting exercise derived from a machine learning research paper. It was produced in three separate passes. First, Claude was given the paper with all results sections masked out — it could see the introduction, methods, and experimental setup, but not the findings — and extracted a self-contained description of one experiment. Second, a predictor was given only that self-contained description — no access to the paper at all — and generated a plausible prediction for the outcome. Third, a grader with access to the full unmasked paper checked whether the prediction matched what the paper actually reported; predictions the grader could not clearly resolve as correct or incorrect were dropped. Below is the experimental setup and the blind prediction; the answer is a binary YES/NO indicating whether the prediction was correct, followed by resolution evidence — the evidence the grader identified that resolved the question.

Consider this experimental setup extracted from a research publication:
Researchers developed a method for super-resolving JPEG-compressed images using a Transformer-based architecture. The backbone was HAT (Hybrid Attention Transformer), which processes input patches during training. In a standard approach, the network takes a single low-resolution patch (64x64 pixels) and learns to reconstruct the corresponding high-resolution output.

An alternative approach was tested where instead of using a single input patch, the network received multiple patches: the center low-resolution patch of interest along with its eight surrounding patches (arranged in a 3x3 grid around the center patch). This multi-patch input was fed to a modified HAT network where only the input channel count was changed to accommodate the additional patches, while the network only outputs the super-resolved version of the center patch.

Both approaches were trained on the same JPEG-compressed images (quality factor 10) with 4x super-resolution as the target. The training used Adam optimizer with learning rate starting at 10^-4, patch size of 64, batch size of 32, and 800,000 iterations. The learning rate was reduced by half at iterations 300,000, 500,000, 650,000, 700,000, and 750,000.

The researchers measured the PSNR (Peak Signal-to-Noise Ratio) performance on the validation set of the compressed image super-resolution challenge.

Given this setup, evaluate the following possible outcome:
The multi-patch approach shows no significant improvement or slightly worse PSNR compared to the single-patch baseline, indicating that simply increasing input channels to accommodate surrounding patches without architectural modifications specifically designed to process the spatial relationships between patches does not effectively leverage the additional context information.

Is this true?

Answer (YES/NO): NO